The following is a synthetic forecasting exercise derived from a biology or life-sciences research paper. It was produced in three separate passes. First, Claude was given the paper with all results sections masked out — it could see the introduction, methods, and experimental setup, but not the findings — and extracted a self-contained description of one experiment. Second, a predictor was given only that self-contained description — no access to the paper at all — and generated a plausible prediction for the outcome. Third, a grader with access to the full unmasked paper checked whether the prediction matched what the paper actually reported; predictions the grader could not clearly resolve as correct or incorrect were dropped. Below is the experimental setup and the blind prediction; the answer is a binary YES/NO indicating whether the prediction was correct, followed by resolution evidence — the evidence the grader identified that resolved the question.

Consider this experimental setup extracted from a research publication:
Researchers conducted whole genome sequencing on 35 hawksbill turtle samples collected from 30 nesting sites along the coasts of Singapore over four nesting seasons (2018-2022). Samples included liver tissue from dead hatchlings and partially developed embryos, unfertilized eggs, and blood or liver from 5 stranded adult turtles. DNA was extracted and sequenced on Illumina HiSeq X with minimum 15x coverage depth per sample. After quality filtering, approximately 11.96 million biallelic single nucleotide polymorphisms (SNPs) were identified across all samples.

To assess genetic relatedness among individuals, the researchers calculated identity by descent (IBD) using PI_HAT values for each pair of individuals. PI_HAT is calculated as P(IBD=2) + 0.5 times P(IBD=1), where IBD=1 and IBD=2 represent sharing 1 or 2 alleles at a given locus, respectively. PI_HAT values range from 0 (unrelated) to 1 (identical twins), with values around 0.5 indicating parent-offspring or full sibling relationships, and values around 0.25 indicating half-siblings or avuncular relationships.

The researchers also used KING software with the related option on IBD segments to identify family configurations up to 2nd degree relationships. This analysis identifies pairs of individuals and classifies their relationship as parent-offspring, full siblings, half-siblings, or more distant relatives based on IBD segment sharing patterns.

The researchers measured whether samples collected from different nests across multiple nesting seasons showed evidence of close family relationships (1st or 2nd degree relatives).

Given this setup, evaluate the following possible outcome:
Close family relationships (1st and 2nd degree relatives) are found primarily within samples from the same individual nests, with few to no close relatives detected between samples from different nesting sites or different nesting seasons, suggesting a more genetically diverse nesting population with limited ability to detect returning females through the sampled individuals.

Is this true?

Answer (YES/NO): NO